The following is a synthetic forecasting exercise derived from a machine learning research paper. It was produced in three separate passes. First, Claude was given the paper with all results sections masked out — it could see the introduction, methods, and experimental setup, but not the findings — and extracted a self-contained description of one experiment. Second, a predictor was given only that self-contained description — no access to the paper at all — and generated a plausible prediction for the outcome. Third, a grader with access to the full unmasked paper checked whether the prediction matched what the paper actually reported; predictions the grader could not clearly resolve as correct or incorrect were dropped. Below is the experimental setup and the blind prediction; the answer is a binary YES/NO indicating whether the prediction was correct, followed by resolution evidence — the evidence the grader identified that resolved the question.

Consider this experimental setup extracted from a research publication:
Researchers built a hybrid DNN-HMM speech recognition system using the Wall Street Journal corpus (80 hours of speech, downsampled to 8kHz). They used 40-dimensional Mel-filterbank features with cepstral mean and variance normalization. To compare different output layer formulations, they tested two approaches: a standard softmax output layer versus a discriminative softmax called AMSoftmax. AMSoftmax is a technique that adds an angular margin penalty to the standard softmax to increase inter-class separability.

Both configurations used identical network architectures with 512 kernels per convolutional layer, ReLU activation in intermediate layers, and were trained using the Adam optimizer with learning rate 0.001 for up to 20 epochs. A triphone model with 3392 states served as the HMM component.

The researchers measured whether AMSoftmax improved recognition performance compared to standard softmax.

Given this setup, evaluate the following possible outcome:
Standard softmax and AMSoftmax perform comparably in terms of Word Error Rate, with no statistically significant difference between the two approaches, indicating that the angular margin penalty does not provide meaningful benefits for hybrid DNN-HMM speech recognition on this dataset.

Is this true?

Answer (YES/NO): YES